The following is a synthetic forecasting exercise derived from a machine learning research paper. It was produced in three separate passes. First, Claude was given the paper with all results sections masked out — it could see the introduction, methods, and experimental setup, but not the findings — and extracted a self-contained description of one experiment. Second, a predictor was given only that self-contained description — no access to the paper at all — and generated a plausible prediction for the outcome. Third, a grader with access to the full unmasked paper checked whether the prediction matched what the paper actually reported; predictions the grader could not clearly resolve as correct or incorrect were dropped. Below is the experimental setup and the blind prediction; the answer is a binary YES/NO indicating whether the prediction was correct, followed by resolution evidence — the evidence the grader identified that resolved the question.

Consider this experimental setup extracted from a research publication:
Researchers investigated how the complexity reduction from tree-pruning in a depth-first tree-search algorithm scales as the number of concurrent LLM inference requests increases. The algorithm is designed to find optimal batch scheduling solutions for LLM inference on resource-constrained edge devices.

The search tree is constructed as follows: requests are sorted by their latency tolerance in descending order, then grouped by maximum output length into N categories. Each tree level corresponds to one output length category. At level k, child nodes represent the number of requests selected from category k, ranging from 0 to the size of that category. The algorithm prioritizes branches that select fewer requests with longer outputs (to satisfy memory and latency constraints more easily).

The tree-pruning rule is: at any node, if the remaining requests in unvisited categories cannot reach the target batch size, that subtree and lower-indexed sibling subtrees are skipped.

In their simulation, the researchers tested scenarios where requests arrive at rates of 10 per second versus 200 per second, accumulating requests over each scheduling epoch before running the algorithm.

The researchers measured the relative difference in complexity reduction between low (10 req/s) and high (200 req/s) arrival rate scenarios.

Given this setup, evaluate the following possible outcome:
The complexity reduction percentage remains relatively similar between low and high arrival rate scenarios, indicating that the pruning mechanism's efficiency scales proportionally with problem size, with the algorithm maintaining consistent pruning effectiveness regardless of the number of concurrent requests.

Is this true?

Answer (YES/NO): NO